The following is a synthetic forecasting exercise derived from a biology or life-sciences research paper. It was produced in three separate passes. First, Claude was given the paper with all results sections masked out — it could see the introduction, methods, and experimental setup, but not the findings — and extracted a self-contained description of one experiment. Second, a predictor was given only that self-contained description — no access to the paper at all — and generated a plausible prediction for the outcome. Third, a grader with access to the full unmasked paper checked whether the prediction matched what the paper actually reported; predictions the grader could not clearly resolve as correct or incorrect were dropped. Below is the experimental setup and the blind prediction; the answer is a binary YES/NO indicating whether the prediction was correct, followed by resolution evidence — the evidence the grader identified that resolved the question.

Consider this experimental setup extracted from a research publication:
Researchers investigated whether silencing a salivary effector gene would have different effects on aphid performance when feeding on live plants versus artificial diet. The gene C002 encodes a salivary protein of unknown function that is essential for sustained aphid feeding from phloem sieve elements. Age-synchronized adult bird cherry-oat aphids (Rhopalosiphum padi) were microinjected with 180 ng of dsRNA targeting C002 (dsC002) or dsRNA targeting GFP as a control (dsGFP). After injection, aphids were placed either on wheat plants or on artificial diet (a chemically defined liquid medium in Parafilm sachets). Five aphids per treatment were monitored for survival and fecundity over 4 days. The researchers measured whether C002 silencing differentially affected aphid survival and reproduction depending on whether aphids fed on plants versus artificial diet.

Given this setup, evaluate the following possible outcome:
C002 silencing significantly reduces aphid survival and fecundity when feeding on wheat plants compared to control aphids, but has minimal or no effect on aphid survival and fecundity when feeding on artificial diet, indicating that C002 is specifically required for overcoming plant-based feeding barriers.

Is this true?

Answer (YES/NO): YES